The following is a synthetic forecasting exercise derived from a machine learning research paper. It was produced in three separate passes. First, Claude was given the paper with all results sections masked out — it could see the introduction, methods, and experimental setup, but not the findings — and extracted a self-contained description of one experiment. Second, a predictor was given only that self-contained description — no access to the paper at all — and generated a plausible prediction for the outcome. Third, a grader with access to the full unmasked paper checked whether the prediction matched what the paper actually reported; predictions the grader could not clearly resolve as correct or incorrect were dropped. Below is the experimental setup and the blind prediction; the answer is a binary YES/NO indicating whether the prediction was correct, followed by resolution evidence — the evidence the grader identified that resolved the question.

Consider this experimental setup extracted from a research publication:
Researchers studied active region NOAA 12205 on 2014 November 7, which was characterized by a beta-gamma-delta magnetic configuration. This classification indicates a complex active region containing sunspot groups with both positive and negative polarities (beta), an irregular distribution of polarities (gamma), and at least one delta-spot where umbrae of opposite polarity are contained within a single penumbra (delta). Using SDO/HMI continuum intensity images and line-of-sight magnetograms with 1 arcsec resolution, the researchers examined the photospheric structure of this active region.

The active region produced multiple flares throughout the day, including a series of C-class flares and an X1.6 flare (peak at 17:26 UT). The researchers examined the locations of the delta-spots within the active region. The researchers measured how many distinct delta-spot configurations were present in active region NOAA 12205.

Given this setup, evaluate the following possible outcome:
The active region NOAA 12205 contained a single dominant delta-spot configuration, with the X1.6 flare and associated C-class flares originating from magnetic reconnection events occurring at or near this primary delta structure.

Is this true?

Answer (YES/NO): NO